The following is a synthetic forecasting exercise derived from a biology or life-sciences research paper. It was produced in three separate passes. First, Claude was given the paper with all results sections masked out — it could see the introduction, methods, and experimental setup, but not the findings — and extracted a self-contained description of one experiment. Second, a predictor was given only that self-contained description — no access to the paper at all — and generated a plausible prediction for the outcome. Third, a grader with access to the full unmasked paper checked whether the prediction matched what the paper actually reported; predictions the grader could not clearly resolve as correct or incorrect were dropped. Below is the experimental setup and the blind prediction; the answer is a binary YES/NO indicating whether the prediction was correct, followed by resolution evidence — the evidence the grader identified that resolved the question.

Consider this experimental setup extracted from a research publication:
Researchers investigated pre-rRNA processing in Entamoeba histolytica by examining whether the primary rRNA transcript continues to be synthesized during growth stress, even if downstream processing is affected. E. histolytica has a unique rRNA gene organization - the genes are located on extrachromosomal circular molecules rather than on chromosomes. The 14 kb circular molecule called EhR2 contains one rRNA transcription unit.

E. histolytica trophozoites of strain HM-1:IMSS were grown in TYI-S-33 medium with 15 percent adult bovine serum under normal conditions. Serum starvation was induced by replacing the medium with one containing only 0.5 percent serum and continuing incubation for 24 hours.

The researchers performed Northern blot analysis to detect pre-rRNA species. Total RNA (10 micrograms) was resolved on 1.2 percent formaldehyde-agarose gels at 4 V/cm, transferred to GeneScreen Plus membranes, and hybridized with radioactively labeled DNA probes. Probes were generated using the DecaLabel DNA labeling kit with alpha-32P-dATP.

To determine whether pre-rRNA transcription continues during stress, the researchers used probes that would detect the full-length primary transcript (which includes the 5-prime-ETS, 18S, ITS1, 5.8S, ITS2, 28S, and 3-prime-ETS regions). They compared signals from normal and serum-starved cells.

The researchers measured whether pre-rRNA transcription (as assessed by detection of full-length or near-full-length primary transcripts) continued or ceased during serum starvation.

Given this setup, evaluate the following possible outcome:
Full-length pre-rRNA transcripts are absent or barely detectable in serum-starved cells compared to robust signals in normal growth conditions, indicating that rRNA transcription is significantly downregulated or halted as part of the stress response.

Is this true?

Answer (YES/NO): NO